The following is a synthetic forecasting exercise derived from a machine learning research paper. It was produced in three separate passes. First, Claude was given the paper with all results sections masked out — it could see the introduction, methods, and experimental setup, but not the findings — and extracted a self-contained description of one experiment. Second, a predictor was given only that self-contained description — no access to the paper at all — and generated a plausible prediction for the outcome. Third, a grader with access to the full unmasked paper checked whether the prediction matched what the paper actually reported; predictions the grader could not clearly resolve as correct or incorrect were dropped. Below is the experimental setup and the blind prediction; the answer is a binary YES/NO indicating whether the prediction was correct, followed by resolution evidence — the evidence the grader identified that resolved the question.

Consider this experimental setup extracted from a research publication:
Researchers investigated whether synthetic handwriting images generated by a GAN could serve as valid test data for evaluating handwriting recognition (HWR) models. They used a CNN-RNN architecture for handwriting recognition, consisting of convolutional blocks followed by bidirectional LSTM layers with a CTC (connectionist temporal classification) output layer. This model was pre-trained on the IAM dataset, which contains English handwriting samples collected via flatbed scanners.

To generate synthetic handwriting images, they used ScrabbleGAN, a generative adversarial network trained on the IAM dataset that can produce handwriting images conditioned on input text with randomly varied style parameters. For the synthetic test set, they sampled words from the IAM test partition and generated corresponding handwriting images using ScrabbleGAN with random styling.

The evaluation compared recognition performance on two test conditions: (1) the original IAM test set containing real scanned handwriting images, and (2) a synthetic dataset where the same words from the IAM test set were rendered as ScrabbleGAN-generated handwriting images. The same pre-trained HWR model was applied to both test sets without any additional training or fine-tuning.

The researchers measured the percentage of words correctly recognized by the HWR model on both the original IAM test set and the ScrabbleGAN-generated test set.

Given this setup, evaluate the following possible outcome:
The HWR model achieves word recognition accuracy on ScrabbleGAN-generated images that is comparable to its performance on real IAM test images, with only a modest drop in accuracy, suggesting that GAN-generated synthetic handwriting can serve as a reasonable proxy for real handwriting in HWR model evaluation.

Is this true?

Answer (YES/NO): YES